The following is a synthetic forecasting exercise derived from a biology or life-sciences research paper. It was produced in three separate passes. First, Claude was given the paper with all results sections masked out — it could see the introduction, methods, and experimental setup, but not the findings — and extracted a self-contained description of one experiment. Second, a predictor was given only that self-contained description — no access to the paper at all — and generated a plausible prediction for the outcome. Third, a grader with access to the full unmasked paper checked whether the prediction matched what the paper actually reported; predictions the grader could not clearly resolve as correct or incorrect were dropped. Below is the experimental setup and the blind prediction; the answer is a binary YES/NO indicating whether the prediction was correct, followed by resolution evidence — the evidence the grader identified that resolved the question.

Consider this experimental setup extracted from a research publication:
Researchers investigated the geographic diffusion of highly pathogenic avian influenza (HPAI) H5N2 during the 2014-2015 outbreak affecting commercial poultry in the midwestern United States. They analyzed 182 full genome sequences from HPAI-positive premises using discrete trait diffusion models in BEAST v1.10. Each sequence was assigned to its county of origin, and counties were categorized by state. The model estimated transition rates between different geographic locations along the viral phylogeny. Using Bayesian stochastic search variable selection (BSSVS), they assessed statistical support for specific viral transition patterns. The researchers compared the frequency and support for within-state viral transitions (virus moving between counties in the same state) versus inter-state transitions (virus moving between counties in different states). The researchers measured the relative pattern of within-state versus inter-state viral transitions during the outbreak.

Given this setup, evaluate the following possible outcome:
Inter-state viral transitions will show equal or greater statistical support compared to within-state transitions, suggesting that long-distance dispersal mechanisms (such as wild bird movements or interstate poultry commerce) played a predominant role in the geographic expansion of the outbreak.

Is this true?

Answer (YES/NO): NO